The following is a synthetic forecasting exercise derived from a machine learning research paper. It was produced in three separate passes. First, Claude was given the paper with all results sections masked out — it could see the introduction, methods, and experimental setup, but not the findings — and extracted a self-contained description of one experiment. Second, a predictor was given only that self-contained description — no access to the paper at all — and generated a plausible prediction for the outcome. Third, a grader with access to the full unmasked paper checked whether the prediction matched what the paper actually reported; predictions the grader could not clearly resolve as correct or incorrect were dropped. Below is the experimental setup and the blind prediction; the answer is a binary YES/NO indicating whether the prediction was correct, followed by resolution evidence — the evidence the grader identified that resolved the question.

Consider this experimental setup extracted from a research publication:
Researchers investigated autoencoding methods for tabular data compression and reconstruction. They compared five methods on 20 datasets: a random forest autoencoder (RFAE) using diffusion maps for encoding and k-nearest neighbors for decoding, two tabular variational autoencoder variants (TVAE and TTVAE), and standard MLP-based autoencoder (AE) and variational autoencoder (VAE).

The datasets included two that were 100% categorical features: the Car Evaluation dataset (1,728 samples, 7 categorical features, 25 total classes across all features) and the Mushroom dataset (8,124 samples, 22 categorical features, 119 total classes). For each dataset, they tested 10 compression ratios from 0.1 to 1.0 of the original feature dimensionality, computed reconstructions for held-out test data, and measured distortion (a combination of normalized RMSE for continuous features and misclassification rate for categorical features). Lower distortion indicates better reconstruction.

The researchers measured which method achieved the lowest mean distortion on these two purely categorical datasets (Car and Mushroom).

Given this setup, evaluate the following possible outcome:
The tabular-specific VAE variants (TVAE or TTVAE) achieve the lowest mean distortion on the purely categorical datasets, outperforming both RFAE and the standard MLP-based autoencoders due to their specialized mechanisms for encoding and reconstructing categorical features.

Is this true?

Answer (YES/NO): YES